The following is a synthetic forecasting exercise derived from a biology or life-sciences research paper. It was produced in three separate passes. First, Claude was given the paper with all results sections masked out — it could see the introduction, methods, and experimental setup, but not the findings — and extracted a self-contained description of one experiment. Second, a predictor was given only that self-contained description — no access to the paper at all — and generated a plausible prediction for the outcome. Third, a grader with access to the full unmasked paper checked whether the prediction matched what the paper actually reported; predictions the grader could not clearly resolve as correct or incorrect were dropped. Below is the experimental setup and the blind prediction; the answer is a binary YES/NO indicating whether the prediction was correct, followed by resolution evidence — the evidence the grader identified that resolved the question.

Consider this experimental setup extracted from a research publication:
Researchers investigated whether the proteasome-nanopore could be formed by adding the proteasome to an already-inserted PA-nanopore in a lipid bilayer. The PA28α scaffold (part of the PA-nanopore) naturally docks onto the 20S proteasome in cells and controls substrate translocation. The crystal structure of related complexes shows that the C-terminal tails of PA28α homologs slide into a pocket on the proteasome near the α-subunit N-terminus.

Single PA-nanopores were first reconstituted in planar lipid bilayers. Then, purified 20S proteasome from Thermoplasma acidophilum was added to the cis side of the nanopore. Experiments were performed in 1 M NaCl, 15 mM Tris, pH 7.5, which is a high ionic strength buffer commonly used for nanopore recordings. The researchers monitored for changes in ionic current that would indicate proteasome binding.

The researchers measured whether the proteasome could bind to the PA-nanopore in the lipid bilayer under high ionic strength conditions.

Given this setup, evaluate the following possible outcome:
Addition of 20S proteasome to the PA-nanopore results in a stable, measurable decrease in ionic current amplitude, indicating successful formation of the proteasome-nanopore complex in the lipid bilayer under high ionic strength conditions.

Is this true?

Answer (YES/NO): NO